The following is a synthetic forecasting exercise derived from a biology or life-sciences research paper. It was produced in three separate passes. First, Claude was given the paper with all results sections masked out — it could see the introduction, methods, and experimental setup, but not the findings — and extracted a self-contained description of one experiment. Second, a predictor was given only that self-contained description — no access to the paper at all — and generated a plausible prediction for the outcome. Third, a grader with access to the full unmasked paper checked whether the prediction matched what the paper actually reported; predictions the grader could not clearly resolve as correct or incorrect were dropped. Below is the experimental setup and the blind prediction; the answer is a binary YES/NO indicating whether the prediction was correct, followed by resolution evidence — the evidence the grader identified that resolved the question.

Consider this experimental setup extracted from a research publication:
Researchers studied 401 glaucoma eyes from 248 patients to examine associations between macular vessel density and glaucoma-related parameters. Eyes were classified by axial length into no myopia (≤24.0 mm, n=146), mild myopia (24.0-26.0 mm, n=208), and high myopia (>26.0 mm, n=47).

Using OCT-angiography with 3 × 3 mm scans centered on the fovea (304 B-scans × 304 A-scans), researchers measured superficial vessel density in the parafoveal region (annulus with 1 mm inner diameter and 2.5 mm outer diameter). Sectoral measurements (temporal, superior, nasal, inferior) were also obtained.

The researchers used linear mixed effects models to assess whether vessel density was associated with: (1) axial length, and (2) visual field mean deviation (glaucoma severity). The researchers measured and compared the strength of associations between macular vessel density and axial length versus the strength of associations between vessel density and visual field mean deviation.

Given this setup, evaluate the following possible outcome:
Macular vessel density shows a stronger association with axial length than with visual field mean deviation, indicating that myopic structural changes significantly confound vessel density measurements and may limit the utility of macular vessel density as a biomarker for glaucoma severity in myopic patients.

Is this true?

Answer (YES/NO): NO